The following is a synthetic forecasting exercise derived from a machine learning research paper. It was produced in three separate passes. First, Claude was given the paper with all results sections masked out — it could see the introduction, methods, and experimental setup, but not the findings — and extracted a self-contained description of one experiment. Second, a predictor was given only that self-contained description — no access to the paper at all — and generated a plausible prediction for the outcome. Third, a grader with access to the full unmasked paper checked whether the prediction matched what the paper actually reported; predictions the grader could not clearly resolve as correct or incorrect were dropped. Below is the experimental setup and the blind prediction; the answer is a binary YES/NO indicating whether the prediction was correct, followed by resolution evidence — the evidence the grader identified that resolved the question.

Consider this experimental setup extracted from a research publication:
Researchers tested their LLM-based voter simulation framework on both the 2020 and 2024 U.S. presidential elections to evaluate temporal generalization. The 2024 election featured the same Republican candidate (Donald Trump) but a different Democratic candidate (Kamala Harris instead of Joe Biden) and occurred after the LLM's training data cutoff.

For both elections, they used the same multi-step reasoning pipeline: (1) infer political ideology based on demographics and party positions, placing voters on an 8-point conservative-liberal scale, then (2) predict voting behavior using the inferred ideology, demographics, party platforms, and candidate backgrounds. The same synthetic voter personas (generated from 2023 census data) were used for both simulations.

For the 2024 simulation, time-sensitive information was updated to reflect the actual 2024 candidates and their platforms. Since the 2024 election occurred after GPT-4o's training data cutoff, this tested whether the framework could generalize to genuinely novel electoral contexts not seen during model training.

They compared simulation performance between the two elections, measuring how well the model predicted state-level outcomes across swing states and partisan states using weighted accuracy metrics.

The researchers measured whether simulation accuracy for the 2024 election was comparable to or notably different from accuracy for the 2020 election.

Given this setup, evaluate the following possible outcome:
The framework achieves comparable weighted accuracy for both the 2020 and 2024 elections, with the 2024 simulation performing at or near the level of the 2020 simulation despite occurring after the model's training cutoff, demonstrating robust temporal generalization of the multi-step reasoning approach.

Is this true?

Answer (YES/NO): YES